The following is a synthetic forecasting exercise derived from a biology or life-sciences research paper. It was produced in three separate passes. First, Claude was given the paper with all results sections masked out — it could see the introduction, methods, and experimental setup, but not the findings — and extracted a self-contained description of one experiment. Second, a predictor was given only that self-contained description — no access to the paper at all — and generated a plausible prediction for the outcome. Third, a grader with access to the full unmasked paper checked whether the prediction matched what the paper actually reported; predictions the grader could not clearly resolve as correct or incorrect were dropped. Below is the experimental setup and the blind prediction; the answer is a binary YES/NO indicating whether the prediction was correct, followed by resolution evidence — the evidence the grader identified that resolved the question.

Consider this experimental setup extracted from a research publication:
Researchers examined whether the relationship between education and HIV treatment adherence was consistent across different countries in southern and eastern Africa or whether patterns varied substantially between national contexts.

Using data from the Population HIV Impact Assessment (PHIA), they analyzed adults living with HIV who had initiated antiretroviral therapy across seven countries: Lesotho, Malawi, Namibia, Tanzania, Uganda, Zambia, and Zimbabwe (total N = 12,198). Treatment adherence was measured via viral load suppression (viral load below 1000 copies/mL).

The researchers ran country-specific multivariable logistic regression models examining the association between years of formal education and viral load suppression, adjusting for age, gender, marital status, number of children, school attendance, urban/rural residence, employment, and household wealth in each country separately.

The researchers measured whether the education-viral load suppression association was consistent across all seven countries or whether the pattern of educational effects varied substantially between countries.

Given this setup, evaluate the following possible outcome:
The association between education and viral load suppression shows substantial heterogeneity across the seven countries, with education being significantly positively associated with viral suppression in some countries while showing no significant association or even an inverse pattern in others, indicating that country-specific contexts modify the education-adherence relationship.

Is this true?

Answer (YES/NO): NO